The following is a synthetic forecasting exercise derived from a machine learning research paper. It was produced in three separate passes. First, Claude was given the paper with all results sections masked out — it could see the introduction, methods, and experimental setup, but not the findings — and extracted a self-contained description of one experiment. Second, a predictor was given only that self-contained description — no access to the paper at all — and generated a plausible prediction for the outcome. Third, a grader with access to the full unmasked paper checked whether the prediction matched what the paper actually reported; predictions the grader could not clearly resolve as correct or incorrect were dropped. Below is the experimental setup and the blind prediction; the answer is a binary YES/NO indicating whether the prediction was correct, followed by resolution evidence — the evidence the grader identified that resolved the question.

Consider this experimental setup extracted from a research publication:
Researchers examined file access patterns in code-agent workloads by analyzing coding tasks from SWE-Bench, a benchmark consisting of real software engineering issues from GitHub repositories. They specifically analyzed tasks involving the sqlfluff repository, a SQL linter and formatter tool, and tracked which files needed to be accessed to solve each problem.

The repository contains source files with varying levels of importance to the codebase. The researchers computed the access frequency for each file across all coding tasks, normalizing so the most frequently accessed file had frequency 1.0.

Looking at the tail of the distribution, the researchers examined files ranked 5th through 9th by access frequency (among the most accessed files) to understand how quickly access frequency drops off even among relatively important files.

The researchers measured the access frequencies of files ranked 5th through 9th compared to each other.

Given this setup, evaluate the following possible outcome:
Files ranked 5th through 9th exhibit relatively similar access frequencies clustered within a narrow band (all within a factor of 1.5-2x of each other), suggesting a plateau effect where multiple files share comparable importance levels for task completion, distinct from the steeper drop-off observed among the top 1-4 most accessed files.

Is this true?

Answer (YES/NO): NO